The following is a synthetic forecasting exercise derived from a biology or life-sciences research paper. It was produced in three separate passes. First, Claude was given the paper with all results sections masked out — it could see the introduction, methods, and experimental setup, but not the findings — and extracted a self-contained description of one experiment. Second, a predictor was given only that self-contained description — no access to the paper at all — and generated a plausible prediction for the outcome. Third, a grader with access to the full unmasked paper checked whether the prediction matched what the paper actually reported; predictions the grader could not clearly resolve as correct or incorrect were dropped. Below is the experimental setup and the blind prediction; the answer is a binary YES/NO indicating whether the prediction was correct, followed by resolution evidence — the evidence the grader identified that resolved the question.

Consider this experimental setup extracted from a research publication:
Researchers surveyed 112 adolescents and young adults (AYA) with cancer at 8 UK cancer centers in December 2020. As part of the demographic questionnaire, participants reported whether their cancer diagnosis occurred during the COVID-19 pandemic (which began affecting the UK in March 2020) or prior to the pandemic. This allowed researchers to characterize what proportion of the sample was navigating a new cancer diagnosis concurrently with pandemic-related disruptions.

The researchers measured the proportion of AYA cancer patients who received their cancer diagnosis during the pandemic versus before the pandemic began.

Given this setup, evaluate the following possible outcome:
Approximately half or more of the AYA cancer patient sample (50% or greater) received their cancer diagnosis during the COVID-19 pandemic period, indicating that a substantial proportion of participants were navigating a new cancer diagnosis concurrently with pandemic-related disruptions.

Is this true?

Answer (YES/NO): NO